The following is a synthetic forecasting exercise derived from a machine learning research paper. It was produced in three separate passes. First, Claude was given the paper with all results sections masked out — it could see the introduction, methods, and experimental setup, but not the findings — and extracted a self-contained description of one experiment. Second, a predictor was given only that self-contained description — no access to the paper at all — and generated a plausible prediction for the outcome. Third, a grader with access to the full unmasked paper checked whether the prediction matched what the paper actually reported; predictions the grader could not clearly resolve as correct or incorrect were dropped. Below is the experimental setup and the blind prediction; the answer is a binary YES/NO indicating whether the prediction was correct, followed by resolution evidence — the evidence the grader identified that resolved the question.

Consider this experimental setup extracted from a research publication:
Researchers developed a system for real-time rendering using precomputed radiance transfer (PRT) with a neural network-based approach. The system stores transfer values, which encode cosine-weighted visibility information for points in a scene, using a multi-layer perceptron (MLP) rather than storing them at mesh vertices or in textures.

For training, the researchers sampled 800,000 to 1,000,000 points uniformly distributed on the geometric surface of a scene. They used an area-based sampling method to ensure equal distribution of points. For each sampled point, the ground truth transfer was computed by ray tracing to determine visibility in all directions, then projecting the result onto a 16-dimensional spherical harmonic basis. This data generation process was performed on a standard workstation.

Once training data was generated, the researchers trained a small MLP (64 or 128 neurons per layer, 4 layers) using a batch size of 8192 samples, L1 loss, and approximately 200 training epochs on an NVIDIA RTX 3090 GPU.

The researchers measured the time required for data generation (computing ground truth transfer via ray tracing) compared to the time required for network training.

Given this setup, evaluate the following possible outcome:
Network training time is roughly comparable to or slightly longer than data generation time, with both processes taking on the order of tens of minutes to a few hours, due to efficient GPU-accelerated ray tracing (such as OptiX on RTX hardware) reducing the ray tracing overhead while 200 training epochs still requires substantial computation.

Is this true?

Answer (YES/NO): NO